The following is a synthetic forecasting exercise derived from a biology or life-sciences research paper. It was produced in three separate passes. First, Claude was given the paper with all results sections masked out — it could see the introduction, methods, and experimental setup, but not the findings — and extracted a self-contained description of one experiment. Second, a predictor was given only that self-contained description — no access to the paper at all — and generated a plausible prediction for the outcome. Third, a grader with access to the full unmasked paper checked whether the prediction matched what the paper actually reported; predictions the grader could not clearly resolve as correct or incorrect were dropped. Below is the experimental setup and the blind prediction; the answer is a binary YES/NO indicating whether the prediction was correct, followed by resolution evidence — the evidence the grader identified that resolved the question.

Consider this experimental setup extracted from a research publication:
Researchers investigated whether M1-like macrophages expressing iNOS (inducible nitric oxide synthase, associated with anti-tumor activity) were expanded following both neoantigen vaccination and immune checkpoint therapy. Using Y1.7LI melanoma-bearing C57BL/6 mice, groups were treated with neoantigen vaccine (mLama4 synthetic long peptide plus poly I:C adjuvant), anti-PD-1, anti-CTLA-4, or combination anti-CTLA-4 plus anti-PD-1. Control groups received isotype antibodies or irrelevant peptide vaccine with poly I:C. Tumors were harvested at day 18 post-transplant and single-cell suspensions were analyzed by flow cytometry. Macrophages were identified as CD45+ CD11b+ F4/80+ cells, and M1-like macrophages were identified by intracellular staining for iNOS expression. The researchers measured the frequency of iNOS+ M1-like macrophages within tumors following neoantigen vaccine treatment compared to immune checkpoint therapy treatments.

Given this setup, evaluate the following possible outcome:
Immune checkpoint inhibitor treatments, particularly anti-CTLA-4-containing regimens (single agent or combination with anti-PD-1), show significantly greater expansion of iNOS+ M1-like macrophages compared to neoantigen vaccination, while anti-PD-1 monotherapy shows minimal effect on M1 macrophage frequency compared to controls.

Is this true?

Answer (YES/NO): NO